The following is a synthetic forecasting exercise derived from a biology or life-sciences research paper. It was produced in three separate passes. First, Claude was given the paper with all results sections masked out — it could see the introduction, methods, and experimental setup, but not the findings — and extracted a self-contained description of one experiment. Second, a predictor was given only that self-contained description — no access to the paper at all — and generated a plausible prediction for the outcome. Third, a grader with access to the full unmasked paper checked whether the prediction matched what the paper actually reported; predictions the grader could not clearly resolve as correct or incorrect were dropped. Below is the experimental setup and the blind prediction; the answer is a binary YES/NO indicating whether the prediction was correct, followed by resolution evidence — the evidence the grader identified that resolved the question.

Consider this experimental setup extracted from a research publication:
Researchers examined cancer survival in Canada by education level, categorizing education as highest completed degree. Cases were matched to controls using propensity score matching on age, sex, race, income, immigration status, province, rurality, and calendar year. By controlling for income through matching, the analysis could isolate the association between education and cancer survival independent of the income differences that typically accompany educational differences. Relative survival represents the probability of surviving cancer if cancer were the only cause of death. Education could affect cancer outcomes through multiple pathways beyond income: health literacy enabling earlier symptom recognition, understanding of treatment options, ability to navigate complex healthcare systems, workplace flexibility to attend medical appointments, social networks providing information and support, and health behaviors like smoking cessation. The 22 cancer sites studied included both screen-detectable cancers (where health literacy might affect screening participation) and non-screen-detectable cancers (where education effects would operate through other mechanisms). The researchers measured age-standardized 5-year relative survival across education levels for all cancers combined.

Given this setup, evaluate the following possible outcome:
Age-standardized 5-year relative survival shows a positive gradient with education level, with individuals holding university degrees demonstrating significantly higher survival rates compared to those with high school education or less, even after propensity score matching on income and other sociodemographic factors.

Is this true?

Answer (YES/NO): YES